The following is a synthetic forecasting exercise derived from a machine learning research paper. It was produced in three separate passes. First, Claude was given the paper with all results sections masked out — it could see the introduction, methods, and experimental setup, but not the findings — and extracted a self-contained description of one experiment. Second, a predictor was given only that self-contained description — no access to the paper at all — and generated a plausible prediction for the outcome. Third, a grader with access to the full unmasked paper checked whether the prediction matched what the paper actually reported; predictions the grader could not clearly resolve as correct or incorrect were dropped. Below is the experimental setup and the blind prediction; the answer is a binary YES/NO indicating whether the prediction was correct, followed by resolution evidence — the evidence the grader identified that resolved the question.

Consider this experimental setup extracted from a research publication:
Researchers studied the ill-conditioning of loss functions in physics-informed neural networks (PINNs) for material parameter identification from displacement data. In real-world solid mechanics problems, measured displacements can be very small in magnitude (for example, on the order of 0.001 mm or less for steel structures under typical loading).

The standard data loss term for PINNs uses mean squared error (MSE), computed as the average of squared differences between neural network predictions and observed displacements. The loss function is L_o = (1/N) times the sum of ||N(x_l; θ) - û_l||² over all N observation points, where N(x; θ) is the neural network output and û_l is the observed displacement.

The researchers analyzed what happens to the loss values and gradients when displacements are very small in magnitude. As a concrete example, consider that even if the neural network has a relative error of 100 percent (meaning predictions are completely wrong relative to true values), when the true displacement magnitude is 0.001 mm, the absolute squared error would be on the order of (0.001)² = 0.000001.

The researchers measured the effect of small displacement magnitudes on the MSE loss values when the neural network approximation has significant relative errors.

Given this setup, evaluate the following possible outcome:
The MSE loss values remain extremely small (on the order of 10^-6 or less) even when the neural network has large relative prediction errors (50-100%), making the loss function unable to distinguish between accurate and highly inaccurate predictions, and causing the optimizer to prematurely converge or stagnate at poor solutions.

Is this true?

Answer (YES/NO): YES